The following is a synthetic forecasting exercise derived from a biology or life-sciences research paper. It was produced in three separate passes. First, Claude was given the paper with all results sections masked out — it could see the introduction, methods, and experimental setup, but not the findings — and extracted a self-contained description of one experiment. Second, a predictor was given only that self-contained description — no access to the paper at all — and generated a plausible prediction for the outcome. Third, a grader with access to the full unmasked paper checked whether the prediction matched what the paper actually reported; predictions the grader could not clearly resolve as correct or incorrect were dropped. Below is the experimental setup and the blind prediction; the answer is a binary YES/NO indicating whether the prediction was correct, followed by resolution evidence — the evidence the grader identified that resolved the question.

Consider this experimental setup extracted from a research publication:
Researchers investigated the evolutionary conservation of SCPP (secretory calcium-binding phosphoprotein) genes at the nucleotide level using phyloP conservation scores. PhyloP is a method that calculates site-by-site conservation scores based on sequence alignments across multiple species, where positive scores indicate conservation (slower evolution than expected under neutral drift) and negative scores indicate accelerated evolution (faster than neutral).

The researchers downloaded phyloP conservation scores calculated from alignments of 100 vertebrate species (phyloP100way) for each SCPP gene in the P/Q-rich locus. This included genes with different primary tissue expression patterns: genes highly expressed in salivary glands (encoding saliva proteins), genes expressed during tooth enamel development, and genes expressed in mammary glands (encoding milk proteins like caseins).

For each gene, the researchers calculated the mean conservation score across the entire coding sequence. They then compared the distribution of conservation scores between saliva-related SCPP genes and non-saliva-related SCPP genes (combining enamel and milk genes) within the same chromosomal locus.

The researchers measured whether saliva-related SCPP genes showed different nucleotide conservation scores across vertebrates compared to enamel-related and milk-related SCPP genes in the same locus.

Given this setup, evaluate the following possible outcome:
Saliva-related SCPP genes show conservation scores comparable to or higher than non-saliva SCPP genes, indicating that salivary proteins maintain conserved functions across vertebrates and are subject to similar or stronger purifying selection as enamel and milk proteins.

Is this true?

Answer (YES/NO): NO